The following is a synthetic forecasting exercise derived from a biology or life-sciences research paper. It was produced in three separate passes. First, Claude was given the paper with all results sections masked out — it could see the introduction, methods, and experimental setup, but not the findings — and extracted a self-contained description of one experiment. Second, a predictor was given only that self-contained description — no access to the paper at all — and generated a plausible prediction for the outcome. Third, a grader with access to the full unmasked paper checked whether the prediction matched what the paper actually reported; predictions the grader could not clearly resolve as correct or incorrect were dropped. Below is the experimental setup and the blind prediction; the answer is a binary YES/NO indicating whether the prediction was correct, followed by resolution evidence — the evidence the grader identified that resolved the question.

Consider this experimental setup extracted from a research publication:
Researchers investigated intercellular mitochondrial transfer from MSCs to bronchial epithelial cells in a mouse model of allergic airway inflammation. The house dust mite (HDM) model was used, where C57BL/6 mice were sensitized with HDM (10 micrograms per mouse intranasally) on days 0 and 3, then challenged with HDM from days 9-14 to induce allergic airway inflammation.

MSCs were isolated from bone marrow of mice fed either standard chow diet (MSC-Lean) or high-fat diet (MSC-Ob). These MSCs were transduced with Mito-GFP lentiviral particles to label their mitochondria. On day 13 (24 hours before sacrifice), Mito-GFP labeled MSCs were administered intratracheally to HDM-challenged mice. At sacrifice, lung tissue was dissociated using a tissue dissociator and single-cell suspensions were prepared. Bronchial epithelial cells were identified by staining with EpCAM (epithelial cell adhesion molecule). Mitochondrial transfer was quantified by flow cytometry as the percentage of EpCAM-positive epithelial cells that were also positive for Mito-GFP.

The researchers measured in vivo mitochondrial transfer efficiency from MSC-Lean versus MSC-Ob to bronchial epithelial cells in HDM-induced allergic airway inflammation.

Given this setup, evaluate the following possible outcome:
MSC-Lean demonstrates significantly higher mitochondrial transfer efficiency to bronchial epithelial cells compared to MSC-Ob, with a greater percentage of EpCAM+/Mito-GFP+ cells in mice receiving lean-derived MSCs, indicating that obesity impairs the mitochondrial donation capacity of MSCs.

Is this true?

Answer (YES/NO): YES